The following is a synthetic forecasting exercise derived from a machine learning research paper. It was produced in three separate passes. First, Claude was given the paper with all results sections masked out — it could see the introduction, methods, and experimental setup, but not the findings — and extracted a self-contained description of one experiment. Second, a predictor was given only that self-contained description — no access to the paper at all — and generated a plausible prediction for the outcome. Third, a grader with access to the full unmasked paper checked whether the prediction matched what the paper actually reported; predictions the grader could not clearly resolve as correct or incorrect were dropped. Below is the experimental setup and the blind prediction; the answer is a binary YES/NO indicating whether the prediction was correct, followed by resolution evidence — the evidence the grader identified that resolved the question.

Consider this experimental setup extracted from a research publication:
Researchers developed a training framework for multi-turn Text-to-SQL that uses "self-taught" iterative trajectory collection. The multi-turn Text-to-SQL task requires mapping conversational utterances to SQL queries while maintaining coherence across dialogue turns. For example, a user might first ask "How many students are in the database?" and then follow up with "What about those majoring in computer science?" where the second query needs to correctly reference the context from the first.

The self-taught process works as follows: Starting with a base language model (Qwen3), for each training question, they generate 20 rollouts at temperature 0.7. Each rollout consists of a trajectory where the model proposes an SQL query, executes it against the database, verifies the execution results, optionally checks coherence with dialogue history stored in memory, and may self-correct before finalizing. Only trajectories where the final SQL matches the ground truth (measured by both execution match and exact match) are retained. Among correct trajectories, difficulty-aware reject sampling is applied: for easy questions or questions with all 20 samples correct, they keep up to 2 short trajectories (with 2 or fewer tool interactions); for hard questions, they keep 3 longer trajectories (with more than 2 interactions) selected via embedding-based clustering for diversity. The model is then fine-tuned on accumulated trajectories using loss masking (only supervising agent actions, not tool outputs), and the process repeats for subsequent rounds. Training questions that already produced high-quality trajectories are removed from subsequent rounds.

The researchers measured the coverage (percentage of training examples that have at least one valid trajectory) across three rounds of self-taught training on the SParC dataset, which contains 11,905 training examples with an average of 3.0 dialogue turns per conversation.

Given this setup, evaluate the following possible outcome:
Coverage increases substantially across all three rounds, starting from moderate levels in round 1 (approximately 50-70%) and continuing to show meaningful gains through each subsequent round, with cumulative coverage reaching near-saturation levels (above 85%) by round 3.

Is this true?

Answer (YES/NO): NO